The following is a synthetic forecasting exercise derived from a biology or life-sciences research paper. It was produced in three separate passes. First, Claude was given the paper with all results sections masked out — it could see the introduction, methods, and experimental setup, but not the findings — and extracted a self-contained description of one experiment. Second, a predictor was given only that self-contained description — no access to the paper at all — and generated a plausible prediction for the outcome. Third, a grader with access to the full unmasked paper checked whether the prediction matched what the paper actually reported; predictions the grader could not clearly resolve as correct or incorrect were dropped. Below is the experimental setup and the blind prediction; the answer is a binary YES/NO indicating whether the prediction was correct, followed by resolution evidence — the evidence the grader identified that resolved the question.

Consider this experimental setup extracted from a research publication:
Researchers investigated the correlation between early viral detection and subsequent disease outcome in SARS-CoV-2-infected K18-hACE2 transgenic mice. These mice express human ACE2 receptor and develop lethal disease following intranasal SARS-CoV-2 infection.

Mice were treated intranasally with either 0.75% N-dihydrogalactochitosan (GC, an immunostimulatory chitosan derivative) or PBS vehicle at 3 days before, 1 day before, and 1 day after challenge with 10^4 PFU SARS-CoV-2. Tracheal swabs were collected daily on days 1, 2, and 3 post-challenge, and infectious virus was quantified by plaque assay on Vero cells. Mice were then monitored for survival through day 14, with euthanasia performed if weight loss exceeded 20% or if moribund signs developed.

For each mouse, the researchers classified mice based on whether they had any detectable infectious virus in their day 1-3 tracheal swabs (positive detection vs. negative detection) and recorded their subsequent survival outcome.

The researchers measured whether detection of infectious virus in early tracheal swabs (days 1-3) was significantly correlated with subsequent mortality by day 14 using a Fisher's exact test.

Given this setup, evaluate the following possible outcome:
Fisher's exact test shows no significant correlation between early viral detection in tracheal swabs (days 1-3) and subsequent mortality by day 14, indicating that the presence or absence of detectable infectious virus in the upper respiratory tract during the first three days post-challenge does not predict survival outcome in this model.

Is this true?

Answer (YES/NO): YES